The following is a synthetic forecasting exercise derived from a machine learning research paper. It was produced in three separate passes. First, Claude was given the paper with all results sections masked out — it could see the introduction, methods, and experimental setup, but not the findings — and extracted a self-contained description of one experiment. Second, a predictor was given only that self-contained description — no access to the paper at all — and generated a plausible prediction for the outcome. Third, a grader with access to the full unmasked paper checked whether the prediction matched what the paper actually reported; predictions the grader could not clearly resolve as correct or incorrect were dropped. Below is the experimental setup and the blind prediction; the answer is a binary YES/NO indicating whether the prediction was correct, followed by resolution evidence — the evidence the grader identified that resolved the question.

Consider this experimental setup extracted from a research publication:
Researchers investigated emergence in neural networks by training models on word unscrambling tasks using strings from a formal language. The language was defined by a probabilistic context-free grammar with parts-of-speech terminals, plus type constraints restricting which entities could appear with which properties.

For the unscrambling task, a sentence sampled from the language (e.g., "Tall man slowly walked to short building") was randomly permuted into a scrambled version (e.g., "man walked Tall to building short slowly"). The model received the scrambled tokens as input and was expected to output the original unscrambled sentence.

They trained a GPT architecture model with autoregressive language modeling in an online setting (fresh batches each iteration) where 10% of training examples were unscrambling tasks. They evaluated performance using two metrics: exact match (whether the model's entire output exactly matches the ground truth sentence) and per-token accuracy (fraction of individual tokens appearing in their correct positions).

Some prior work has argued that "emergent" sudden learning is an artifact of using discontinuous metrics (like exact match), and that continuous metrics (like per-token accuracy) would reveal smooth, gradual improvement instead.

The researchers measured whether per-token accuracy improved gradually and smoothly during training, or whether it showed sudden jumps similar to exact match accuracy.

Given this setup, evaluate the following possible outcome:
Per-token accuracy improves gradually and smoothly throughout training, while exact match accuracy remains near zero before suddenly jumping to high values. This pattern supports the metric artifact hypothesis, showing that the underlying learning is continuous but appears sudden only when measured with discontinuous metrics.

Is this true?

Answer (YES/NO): NO